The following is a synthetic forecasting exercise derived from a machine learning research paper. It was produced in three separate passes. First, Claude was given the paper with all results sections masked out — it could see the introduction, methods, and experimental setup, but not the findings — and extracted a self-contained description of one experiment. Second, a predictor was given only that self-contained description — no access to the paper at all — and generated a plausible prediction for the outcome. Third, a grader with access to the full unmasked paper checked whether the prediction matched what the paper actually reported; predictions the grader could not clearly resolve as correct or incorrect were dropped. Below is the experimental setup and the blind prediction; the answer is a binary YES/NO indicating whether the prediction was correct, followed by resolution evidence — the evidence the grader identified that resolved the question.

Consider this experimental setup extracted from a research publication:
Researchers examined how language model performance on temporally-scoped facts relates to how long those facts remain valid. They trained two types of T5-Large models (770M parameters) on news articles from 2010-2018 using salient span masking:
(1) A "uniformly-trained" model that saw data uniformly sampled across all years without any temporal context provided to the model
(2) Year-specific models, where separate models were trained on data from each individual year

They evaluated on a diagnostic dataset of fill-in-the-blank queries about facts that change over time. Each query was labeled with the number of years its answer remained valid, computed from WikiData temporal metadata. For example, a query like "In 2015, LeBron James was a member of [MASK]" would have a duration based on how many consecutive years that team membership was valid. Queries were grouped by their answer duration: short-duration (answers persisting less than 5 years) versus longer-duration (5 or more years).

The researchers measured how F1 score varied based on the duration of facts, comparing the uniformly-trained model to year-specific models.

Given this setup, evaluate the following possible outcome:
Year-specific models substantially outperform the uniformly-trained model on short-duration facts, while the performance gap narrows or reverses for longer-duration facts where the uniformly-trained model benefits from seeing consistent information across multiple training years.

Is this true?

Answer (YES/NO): YES